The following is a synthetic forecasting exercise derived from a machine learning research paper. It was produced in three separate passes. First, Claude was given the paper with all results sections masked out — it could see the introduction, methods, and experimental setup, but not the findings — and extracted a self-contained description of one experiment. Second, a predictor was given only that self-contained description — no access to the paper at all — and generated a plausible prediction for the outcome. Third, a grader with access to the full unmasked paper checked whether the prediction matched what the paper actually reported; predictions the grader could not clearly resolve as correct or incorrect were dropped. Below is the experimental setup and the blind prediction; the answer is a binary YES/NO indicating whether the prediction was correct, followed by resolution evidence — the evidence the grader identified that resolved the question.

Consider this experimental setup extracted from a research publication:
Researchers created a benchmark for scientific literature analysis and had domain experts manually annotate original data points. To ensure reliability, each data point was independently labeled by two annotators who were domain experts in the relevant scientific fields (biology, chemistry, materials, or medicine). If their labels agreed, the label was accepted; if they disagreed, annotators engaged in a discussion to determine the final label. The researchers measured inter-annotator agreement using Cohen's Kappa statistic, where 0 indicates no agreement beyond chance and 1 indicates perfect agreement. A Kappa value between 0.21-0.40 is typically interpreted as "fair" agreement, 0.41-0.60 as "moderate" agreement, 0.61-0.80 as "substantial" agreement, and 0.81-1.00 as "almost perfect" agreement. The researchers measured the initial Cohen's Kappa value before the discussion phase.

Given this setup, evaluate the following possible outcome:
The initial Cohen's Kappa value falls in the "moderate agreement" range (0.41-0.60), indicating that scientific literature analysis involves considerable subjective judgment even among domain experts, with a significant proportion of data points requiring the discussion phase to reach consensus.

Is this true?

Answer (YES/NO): NO